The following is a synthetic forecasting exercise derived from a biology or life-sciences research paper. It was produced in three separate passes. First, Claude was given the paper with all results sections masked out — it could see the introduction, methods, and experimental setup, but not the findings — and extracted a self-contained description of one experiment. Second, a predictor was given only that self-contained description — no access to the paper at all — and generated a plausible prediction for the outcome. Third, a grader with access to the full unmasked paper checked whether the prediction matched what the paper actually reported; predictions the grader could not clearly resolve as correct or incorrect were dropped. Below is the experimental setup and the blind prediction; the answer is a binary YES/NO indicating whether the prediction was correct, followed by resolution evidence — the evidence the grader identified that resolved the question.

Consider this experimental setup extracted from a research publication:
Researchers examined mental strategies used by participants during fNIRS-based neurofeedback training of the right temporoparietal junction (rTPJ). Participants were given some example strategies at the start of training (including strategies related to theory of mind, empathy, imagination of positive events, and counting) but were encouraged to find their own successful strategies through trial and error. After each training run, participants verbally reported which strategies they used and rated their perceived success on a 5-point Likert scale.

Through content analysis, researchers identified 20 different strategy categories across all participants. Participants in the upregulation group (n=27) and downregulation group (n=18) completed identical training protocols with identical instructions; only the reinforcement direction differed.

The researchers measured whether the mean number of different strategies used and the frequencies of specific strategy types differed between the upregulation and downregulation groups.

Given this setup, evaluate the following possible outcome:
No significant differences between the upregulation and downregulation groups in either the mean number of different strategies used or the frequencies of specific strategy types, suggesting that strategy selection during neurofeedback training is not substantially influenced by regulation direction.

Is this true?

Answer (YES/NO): NO